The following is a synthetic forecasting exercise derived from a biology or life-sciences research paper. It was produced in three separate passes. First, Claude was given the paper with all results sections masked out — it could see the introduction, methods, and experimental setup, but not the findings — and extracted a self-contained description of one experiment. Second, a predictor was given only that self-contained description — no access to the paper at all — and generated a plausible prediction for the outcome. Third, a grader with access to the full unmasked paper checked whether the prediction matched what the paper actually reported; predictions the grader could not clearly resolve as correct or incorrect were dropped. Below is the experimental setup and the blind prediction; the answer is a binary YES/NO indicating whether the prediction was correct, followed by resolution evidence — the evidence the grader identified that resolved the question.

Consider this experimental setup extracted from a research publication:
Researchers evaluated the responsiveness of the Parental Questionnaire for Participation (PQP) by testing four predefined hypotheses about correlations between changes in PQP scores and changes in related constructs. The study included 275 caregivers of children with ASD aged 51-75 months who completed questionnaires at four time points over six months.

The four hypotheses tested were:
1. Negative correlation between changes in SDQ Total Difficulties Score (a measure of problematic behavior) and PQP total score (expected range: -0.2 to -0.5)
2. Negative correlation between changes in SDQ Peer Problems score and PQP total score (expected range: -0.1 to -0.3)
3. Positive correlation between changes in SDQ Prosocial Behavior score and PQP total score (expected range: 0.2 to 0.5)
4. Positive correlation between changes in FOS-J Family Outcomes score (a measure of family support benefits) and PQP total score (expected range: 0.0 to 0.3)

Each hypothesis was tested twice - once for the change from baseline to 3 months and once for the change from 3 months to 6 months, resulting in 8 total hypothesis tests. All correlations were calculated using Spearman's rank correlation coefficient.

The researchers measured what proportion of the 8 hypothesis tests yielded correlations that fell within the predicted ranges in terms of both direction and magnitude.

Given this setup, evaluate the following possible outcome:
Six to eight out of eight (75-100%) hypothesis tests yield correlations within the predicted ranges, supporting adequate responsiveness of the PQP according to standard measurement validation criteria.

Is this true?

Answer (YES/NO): YES